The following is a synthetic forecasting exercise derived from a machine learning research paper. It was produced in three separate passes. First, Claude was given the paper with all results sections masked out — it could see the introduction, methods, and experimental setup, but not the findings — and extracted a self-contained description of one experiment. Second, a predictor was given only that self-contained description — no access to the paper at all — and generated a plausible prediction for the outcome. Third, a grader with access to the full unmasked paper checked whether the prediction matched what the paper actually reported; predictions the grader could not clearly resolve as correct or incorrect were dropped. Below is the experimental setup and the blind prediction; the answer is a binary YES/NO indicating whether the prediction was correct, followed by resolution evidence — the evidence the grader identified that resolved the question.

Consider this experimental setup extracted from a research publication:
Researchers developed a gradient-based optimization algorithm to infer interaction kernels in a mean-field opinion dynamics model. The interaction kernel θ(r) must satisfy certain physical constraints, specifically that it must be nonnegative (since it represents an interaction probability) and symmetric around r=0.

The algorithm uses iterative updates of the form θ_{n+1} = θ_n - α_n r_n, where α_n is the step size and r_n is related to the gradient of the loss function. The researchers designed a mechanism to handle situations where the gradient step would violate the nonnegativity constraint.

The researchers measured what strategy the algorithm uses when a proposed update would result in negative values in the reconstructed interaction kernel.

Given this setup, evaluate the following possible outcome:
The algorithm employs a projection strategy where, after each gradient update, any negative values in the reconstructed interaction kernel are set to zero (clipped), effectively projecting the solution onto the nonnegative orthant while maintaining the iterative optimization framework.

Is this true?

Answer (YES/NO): YES